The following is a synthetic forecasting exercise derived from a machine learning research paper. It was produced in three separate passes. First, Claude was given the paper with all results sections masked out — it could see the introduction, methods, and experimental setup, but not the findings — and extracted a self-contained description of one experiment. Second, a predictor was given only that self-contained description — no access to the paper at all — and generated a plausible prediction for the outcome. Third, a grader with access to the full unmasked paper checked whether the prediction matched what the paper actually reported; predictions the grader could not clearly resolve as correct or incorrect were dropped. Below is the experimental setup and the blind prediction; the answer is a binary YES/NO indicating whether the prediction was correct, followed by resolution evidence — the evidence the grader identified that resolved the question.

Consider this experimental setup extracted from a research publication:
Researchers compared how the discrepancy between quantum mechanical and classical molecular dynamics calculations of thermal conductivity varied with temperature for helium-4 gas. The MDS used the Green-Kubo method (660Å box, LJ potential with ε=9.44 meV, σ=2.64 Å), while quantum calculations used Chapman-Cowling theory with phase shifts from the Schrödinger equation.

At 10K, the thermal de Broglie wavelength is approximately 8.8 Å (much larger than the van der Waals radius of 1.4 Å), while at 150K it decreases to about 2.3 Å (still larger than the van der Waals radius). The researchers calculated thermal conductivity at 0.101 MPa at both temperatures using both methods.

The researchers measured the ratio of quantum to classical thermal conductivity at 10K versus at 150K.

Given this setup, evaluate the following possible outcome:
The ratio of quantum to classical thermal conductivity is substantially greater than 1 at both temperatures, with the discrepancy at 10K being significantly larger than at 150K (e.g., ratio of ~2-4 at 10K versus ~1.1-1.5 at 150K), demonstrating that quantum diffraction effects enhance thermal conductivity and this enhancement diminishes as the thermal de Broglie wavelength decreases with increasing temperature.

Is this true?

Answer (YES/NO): NO